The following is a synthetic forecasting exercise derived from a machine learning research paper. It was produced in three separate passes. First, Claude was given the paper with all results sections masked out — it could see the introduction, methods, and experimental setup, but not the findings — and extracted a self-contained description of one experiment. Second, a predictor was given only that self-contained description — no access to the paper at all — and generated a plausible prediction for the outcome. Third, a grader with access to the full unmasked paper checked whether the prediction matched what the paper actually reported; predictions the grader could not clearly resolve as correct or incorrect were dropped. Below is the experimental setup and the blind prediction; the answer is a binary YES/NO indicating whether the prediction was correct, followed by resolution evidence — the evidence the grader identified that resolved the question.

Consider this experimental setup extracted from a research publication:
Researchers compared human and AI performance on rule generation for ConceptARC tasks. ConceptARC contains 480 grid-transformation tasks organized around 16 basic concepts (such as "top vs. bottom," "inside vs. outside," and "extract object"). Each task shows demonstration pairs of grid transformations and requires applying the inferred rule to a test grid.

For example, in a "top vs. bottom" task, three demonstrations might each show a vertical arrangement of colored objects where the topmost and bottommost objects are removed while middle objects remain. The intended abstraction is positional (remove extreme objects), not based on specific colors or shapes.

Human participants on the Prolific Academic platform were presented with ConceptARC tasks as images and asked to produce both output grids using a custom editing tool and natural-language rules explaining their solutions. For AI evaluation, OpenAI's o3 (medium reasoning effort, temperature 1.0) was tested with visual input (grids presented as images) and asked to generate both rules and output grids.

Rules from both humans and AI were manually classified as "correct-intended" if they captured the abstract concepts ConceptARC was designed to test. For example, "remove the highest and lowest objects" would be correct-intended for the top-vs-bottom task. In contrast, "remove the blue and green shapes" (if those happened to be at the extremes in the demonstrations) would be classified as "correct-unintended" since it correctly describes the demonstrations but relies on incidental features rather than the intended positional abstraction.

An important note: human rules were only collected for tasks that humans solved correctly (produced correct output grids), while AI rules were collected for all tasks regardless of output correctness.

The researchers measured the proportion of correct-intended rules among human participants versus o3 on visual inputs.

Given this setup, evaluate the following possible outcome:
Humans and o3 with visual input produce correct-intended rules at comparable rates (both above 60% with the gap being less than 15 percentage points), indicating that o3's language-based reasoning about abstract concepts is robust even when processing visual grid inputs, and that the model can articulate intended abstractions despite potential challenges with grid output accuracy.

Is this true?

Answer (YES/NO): NO